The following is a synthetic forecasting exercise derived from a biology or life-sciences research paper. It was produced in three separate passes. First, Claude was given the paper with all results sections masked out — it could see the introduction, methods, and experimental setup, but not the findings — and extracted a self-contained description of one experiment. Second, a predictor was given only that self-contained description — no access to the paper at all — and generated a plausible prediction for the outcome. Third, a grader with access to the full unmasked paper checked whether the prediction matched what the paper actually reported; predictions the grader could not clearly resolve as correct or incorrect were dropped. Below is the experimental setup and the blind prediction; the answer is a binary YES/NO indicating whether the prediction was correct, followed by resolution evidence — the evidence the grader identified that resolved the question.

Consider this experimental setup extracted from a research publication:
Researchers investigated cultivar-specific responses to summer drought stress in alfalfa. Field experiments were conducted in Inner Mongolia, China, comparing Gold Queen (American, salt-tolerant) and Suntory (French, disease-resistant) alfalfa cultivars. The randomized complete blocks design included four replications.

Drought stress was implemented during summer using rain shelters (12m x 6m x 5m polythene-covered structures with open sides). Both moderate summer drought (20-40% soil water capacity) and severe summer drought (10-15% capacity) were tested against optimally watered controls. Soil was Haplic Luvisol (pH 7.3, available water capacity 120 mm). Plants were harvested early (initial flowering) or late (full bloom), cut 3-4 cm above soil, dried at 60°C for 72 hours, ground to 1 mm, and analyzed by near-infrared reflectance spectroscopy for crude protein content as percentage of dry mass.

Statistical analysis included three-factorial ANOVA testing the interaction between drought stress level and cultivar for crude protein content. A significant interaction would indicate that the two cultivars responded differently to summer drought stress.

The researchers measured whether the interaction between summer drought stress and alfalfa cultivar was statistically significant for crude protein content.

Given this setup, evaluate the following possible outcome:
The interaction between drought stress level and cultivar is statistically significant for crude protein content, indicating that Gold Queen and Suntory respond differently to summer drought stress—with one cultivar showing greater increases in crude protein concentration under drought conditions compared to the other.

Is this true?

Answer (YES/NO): NO